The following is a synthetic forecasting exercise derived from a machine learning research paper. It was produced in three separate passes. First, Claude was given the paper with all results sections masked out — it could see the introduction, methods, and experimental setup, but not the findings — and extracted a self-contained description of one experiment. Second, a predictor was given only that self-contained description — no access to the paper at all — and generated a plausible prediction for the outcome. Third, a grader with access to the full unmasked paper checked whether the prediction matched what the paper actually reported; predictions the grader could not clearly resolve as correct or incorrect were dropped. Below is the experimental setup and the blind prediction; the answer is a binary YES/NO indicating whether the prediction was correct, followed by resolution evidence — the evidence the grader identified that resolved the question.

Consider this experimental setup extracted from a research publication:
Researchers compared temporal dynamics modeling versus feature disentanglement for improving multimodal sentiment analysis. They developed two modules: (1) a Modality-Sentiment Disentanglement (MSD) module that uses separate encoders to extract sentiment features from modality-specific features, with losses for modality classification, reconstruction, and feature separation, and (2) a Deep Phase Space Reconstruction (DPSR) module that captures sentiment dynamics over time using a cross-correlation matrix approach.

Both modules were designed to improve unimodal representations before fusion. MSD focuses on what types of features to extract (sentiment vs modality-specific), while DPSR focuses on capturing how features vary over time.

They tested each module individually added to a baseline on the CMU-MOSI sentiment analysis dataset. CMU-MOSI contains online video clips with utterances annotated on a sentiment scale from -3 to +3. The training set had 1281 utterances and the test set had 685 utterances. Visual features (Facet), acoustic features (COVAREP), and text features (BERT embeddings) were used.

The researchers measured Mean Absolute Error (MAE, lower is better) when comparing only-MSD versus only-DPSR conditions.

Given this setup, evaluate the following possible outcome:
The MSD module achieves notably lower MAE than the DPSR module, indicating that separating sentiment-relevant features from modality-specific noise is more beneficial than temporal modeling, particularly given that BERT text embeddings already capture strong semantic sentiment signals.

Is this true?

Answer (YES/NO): NO